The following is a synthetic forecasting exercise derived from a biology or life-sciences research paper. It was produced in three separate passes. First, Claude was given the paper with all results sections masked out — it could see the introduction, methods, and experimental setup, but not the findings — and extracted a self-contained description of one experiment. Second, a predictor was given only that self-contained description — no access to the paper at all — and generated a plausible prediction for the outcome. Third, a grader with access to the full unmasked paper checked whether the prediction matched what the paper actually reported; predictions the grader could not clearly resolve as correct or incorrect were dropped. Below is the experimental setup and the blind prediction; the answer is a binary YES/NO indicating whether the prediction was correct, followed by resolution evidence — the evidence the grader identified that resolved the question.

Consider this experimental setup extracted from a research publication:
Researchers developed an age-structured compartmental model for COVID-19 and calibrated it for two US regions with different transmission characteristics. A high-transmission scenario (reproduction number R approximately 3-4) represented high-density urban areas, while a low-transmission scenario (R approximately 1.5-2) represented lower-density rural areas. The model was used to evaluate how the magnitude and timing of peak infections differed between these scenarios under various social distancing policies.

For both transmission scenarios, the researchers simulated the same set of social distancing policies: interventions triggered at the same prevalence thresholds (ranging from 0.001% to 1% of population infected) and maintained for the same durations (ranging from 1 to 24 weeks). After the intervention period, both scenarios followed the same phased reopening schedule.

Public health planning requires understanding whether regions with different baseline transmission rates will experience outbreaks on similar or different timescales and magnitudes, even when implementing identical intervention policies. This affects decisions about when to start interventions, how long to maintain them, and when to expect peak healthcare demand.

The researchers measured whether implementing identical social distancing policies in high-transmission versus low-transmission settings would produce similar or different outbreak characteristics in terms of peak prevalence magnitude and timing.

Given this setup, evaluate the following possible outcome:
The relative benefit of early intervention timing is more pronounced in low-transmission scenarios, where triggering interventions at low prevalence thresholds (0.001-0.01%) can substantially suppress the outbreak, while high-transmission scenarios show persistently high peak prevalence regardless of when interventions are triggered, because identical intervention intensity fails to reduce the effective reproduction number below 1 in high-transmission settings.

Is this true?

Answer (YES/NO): NO